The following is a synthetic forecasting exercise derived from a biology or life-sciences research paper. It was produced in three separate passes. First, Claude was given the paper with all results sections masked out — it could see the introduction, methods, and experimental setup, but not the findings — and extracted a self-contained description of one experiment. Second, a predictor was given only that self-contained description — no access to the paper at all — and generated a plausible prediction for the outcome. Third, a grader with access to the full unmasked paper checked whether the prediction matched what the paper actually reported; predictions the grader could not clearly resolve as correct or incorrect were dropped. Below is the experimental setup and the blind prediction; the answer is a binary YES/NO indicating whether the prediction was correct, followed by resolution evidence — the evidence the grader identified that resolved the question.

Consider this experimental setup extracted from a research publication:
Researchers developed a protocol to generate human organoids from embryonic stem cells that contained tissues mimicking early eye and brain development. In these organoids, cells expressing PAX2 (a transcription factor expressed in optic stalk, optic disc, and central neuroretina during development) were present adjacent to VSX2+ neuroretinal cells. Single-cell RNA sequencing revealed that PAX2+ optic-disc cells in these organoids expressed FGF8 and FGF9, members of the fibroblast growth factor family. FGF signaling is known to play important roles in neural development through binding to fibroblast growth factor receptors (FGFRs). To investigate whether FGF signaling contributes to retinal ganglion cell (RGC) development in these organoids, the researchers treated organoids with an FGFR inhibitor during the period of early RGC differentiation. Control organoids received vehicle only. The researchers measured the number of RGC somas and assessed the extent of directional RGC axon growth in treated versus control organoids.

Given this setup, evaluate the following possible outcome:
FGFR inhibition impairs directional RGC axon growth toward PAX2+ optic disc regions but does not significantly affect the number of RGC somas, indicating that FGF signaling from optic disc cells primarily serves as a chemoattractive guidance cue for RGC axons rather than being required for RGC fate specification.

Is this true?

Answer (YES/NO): NO